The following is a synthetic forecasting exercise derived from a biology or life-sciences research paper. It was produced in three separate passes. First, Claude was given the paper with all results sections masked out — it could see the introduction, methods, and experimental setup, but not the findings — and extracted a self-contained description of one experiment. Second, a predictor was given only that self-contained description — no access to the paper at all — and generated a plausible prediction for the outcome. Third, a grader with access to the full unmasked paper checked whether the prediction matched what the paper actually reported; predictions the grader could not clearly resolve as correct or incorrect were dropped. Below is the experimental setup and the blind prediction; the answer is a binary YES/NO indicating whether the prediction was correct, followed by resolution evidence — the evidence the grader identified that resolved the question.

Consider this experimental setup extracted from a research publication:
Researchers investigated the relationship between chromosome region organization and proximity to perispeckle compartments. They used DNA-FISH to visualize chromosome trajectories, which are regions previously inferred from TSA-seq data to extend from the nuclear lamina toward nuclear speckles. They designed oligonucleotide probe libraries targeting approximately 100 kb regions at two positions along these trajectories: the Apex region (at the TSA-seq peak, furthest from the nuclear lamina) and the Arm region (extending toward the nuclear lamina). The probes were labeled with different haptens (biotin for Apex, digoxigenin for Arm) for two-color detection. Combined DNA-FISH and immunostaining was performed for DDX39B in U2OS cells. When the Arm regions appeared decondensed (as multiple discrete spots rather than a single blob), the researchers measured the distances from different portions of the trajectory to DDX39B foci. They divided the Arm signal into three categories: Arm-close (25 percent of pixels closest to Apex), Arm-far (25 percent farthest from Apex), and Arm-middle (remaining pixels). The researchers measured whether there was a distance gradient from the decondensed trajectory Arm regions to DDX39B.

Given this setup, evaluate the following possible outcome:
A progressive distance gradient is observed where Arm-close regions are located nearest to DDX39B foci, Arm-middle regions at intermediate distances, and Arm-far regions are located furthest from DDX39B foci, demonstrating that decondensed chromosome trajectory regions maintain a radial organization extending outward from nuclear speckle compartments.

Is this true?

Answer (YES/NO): NO